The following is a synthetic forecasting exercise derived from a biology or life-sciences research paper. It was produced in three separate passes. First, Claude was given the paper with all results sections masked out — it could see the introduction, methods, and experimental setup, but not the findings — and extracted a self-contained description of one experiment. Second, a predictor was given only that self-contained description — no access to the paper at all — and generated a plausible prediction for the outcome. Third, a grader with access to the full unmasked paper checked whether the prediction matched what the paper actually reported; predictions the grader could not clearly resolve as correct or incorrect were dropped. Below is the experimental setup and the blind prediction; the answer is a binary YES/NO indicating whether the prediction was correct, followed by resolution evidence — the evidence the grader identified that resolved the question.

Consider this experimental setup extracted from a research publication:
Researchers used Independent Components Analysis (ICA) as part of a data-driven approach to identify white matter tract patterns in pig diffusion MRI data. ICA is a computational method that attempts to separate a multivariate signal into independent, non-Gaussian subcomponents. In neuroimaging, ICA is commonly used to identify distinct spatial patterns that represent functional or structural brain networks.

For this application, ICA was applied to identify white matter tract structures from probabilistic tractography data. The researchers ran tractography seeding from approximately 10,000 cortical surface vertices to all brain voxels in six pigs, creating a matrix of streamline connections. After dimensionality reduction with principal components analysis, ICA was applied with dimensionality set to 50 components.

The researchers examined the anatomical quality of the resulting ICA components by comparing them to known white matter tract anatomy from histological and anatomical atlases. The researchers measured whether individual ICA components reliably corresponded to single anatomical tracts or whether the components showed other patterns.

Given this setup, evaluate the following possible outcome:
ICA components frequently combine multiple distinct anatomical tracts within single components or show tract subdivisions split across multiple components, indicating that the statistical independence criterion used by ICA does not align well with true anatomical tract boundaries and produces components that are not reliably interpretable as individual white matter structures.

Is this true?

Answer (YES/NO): YES